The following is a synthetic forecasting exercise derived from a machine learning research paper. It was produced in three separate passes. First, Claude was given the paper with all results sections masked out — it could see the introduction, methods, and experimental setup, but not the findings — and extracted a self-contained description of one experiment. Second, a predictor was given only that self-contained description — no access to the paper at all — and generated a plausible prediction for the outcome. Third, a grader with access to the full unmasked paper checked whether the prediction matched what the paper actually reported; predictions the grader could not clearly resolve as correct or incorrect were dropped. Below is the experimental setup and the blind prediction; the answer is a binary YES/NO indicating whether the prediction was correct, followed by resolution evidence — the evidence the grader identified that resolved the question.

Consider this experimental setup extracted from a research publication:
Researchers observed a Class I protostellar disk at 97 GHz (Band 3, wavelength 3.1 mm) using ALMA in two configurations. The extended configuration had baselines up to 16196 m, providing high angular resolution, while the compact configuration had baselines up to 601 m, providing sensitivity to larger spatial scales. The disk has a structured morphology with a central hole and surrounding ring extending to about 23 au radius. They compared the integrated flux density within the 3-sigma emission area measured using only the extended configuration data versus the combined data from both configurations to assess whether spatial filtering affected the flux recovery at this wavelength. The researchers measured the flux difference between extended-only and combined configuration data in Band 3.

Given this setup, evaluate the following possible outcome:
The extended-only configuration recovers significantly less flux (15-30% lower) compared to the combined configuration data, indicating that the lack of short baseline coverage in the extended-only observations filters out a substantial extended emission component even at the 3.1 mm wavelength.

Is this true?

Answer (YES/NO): NO